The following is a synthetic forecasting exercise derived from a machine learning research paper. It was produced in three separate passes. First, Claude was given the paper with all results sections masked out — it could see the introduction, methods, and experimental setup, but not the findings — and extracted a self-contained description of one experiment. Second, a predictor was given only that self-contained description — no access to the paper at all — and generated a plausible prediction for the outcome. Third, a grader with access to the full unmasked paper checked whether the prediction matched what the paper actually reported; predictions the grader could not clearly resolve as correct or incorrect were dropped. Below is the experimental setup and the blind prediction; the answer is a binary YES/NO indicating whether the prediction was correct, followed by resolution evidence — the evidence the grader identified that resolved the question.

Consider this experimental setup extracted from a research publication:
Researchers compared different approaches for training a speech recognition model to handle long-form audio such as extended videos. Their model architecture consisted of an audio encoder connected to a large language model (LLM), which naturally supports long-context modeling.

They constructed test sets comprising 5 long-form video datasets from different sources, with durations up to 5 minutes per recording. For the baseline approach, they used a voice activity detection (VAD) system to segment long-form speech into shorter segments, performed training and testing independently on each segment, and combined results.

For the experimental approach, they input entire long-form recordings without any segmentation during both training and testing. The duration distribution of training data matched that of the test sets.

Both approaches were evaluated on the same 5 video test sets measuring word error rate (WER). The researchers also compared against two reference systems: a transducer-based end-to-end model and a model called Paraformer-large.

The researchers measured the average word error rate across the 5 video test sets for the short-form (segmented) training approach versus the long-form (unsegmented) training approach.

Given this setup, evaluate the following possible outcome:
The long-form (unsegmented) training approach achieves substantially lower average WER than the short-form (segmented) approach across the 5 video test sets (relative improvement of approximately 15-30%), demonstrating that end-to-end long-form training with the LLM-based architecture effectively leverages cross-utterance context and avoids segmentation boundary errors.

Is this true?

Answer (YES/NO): NO